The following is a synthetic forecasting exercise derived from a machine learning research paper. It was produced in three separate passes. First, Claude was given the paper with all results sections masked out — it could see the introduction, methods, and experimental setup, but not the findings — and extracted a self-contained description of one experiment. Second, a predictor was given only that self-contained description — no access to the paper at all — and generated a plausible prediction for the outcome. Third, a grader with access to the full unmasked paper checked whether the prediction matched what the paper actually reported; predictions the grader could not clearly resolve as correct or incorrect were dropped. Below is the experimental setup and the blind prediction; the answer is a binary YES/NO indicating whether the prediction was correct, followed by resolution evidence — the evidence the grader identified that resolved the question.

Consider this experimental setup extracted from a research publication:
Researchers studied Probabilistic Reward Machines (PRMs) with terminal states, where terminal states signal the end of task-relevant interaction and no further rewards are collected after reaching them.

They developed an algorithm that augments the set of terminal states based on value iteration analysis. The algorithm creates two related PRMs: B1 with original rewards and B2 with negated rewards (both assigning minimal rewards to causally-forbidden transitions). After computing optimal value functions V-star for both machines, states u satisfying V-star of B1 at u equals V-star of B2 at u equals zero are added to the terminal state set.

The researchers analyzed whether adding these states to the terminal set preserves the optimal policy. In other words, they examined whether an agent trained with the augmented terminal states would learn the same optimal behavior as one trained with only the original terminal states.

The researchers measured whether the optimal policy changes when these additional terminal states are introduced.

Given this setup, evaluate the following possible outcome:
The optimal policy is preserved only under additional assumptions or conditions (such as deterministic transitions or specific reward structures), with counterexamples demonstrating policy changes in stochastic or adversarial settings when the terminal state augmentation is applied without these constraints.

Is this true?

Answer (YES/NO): NO